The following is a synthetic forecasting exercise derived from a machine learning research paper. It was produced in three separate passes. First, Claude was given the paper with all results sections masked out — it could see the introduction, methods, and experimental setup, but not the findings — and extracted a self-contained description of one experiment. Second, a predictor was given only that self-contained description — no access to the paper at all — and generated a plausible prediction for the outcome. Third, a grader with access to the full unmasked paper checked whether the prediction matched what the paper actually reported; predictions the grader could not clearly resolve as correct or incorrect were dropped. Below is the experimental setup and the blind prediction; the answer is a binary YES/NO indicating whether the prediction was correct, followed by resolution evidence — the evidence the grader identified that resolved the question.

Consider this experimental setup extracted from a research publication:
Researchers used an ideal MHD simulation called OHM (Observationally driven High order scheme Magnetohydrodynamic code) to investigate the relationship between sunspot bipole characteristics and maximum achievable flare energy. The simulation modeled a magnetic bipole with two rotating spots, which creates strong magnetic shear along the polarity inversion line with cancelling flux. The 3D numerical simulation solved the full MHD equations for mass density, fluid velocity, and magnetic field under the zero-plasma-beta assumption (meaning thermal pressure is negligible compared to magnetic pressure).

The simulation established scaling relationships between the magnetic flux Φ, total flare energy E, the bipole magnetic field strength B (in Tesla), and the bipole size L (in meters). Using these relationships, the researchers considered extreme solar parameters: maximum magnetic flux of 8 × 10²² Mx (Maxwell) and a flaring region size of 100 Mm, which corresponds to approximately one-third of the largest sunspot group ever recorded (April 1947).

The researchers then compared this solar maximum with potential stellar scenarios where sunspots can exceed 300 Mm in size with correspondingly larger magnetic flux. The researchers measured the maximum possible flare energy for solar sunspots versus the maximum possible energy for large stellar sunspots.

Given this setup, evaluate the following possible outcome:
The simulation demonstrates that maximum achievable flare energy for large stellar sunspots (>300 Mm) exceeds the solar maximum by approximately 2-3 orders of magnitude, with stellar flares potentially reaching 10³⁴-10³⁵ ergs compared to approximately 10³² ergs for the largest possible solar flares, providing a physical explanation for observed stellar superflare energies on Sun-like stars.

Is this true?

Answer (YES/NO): NO